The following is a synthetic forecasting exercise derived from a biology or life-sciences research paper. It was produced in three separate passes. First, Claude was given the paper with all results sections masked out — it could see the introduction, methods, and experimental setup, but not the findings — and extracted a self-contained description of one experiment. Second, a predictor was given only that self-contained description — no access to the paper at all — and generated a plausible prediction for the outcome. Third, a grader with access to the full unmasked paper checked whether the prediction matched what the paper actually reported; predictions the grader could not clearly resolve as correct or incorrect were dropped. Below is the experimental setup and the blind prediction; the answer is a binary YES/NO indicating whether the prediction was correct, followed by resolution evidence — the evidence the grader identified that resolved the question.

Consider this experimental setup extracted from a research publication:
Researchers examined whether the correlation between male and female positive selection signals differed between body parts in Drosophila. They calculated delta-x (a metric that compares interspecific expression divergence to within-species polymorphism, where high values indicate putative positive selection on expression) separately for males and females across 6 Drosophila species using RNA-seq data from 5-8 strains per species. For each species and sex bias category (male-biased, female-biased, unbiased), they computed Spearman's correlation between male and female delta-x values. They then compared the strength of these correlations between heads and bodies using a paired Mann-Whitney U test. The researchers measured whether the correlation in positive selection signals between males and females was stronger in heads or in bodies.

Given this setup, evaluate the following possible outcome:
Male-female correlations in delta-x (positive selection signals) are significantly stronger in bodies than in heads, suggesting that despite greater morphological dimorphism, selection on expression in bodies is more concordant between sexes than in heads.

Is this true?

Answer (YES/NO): YES